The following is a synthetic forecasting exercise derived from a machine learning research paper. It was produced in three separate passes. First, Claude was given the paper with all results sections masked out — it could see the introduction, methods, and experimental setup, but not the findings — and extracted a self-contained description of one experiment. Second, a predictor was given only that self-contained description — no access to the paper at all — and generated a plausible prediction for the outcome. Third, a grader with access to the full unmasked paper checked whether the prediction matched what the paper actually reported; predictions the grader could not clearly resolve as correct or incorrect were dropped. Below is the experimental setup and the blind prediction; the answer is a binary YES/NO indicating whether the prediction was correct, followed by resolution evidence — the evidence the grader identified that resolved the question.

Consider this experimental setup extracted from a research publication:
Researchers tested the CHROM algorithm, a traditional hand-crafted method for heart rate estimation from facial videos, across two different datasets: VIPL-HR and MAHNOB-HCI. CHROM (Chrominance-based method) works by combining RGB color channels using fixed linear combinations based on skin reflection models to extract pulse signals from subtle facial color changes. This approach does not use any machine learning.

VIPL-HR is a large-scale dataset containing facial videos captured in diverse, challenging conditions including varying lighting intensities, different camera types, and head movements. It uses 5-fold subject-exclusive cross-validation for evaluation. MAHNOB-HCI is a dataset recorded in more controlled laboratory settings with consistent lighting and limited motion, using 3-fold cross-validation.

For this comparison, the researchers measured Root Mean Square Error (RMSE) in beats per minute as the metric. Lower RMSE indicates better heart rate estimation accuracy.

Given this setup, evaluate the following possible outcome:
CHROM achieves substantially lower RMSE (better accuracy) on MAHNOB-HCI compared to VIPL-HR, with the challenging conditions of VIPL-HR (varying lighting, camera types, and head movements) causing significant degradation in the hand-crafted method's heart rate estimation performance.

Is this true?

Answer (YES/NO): NO